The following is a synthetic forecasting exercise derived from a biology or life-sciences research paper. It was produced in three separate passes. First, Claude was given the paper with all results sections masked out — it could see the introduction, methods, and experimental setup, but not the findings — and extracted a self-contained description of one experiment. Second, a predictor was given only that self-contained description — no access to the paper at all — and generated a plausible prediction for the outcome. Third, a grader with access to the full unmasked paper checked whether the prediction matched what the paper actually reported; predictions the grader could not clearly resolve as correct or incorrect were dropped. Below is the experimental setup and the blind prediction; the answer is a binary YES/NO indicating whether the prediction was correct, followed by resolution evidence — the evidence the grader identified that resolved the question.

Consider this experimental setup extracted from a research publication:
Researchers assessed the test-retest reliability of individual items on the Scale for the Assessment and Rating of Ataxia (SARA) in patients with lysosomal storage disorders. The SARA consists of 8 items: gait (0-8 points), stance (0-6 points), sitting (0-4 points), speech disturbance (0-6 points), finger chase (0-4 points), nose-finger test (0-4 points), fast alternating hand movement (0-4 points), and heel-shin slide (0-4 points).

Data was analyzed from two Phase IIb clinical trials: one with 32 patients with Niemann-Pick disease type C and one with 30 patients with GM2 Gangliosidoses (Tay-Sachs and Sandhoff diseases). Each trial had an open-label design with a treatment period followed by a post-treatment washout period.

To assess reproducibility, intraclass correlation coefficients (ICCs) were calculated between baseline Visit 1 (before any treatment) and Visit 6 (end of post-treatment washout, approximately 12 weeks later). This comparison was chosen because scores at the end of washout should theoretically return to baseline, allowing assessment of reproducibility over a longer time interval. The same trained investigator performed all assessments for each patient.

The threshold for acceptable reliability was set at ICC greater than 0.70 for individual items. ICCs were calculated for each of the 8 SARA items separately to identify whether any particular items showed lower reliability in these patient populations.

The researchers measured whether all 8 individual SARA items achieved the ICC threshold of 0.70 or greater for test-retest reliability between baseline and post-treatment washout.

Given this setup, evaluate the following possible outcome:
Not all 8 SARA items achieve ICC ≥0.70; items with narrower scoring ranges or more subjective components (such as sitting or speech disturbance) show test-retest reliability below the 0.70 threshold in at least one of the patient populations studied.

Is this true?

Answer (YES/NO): NO